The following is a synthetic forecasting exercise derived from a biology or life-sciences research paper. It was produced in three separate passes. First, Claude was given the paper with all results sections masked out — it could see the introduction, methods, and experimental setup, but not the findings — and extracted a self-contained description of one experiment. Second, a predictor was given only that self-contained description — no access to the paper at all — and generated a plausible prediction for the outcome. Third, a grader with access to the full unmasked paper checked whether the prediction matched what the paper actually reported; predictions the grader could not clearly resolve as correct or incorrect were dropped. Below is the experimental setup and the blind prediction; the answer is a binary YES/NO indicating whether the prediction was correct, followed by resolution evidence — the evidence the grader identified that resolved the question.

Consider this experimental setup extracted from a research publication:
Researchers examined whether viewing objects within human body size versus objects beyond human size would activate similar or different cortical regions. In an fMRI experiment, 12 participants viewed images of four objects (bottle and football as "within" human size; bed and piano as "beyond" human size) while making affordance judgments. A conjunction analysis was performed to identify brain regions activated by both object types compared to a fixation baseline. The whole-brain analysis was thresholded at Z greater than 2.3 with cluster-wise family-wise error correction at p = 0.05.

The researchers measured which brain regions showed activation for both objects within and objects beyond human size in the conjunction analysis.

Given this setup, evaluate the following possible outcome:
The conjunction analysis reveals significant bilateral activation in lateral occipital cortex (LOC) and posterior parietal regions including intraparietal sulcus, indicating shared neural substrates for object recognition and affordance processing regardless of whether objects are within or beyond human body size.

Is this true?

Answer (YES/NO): NO